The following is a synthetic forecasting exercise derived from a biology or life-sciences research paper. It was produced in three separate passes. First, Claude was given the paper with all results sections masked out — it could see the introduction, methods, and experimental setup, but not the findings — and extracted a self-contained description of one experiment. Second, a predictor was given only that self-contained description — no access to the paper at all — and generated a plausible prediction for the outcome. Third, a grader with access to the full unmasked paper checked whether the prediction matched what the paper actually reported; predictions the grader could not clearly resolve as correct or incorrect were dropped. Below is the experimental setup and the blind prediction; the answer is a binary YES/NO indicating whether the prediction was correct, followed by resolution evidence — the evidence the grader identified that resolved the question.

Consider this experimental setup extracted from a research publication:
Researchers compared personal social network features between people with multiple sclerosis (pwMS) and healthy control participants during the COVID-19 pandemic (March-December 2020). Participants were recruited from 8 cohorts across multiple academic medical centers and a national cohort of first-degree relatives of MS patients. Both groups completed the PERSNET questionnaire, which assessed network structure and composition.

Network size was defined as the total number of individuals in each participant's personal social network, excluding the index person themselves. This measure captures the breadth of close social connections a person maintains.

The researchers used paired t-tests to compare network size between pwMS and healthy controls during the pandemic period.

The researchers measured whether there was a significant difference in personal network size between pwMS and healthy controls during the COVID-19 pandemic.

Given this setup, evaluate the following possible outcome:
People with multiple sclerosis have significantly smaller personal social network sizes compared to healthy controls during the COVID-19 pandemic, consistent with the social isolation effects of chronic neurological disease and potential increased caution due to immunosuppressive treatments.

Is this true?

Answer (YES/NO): NO